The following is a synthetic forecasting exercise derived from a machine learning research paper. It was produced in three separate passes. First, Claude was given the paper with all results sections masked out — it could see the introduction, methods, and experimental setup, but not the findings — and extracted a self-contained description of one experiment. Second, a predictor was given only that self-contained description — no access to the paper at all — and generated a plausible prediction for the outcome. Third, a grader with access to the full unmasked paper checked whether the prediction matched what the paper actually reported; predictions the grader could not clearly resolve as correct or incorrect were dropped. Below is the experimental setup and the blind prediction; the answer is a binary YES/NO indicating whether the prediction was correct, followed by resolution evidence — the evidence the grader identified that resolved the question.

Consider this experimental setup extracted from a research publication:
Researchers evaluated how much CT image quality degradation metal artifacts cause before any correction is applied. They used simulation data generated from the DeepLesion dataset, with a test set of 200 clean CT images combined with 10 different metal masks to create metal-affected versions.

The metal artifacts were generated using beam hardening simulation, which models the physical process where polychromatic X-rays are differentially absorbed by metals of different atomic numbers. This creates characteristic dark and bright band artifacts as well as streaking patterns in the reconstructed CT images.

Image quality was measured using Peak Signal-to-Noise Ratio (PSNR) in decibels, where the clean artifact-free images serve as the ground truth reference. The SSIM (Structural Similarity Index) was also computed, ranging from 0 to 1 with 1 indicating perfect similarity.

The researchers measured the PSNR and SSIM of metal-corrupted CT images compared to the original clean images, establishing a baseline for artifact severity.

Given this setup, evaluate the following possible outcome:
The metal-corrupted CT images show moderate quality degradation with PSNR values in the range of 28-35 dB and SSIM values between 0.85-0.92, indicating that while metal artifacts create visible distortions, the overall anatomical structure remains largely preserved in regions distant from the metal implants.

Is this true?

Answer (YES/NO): NO